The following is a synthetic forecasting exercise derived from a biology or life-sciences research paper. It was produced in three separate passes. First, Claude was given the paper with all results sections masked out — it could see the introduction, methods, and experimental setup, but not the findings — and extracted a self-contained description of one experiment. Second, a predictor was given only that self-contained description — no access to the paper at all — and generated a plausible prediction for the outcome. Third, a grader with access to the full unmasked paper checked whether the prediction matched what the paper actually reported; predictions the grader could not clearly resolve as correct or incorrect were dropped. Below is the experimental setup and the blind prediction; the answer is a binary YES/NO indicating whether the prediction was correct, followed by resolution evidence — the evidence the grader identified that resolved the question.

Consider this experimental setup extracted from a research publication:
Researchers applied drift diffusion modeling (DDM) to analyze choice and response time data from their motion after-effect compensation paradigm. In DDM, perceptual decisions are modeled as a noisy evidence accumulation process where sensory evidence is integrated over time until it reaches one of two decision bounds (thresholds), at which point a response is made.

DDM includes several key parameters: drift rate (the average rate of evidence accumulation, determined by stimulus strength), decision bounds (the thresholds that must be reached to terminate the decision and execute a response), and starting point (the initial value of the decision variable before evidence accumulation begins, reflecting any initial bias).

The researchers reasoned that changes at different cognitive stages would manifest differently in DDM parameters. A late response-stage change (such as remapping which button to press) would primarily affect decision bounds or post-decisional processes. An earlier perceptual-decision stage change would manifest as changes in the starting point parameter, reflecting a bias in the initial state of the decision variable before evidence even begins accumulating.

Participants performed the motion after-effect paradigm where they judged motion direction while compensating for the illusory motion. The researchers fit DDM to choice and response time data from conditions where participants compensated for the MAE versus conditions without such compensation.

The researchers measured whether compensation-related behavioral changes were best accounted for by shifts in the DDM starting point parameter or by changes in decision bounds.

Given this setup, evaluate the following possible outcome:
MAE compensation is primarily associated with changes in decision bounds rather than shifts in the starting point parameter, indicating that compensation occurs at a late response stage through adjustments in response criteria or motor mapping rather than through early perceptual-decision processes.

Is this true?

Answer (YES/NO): NO